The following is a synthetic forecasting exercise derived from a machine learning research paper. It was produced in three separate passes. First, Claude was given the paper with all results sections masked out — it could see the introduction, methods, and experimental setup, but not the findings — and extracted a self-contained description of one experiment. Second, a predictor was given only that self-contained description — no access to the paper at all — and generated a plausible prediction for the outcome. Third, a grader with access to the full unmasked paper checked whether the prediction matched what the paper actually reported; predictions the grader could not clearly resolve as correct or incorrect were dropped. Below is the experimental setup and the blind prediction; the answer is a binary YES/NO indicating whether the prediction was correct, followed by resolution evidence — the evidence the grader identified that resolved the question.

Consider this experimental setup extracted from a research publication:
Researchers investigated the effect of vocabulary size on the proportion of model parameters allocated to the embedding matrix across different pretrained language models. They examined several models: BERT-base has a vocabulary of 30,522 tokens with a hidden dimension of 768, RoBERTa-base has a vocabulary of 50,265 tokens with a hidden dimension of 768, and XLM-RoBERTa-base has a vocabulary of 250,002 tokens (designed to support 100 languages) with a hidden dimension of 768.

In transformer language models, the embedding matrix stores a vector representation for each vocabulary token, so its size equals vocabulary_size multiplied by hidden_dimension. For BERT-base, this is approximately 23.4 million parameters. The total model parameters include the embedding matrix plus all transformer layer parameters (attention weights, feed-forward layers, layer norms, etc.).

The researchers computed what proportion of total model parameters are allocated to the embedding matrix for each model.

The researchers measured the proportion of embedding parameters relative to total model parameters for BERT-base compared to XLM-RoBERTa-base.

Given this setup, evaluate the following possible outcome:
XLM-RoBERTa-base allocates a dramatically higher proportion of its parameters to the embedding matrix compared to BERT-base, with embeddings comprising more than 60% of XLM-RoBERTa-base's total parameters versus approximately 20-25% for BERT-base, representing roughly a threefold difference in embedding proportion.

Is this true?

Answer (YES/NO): YES